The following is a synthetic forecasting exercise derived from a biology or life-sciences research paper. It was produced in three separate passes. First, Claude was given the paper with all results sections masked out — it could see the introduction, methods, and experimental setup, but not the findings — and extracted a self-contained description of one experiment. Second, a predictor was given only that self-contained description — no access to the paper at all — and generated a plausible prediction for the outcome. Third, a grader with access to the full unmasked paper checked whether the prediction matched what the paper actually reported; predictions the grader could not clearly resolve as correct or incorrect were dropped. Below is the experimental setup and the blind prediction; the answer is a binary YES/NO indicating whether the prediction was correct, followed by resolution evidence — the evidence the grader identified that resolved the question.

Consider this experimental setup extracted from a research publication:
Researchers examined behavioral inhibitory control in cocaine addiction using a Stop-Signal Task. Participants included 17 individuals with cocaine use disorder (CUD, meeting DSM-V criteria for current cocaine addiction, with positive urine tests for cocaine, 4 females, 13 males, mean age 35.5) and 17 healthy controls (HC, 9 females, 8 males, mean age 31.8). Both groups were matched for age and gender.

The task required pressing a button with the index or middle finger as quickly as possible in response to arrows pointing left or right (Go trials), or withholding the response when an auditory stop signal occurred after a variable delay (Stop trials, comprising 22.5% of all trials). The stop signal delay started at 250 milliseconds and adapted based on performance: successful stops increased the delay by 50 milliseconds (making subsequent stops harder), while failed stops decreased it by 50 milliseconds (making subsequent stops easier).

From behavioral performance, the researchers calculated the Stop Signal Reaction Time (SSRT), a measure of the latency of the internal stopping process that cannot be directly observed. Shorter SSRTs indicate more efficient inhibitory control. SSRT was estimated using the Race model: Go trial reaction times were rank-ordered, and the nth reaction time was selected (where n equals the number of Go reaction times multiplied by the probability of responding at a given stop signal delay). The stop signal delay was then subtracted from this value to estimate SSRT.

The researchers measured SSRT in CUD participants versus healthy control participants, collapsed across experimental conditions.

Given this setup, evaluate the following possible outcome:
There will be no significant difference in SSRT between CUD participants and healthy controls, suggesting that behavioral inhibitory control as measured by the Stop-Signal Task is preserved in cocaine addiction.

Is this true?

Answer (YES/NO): YES